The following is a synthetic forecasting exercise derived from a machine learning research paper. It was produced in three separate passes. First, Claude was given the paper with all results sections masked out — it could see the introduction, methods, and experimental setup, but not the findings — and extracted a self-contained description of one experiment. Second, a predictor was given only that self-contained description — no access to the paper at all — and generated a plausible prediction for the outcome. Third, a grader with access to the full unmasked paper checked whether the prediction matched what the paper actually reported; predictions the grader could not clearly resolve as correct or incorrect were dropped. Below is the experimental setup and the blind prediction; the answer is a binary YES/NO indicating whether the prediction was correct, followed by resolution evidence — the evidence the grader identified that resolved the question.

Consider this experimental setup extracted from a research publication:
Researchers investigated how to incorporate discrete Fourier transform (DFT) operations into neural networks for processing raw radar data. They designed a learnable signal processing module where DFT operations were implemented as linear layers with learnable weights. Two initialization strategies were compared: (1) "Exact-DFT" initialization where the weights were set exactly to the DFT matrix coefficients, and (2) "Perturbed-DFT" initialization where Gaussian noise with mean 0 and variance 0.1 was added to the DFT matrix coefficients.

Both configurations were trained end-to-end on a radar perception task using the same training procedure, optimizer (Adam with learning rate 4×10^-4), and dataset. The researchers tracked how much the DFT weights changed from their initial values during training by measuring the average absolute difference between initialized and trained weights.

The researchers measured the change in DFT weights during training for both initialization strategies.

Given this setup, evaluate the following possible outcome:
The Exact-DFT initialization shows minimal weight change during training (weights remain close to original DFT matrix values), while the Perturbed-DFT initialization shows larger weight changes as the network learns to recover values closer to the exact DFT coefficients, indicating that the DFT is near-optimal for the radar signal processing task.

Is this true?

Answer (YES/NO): NO